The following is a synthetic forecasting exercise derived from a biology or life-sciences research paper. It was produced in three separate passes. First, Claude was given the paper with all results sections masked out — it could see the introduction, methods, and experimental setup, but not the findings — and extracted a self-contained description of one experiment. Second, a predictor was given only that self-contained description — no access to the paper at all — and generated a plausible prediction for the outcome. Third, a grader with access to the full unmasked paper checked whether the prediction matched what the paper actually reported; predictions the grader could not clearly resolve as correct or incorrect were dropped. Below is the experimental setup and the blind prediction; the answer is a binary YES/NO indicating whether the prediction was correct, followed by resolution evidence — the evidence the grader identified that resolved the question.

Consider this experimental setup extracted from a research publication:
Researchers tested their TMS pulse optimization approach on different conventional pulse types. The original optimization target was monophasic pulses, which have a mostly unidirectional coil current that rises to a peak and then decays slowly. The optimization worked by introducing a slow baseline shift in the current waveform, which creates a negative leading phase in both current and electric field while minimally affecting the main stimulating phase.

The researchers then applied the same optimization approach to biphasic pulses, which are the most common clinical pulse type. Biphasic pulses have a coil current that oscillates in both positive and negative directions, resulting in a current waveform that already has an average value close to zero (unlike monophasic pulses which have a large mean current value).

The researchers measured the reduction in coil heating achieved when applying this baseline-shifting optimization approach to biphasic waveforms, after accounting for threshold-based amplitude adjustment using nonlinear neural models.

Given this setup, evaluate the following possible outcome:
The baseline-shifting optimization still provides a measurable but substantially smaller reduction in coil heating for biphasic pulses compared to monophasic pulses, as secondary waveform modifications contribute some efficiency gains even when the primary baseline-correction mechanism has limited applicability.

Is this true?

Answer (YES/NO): NO